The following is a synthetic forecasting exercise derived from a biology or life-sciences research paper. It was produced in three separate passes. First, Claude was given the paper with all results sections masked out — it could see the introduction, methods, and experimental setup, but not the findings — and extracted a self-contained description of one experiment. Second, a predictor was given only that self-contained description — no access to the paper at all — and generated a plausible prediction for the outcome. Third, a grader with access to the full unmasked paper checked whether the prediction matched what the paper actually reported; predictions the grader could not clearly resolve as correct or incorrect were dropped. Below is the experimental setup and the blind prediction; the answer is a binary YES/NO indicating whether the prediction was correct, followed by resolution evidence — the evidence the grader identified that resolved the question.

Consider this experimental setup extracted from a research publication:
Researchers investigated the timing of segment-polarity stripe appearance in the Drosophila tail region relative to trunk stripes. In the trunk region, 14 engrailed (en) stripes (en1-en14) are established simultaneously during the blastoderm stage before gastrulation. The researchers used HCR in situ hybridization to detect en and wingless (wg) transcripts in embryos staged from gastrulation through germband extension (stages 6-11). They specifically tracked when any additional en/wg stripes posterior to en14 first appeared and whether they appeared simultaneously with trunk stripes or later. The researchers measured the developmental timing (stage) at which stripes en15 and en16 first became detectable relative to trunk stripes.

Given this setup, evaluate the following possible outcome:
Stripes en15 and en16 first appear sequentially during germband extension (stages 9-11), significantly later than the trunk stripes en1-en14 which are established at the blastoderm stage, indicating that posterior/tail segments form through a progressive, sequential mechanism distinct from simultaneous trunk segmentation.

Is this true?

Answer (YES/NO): NO